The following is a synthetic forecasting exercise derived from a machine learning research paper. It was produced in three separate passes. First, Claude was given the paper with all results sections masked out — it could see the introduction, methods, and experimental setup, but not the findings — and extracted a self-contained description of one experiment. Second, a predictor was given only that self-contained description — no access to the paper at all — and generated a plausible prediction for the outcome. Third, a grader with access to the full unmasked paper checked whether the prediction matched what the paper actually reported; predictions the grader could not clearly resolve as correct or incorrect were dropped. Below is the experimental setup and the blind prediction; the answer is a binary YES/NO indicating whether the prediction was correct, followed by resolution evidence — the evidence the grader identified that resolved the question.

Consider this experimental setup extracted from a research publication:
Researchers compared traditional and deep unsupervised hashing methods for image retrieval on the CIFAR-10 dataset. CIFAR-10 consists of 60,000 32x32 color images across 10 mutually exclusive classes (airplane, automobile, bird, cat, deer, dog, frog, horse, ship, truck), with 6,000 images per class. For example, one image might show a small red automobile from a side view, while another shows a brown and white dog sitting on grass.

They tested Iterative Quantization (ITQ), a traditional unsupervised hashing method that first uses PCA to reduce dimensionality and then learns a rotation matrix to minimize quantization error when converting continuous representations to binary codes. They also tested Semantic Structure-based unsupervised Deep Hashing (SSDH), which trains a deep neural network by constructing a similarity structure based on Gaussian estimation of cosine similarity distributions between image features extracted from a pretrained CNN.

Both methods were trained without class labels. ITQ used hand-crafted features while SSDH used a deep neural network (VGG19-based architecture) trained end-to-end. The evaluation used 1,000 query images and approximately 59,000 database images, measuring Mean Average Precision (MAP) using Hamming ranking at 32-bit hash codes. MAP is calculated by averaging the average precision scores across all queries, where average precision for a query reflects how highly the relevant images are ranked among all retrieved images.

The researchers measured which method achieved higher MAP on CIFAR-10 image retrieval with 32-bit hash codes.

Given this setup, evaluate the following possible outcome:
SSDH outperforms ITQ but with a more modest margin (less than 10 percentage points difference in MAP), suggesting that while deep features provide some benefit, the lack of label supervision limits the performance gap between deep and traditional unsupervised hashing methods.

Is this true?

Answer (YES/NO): NO